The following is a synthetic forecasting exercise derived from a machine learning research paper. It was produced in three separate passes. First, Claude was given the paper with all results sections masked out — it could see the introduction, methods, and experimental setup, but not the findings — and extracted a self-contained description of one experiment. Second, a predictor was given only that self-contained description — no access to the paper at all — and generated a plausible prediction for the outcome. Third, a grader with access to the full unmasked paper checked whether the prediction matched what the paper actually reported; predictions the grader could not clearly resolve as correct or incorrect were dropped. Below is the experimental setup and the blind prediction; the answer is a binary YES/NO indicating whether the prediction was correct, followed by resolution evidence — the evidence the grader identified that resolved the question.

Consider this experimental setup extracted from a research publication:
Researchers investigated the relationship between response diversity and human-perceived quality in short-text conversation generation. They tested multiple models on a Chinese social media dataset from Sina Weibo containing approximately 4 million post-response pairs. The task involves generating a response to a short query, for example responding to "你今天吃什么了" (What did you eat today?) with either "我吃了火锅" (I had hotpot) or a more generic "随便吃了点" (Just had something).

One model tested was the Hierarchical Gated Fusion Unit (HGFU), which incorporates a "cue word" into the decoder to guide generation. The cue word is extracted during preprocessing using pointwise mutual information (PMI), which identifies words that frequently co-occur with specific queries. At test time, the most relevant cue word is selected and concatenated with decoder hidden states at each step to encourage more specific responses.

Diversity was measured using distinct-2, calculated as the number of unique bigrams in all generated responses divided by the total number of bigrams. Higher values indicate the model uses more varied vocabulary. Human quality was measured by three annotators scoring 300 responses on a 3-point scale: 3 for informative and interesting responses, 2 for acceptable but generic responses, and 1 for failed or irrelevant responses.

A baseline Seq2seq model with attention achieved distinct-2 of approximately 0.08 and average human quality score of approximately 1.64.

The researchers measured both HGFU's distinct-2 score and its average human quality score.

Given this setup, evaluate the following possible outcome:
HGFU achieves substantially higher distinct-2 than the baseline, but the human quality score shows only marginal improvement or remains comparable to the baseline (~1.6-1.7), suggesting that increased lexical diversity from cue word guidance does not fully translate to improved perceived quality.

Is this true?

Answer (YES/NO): YES